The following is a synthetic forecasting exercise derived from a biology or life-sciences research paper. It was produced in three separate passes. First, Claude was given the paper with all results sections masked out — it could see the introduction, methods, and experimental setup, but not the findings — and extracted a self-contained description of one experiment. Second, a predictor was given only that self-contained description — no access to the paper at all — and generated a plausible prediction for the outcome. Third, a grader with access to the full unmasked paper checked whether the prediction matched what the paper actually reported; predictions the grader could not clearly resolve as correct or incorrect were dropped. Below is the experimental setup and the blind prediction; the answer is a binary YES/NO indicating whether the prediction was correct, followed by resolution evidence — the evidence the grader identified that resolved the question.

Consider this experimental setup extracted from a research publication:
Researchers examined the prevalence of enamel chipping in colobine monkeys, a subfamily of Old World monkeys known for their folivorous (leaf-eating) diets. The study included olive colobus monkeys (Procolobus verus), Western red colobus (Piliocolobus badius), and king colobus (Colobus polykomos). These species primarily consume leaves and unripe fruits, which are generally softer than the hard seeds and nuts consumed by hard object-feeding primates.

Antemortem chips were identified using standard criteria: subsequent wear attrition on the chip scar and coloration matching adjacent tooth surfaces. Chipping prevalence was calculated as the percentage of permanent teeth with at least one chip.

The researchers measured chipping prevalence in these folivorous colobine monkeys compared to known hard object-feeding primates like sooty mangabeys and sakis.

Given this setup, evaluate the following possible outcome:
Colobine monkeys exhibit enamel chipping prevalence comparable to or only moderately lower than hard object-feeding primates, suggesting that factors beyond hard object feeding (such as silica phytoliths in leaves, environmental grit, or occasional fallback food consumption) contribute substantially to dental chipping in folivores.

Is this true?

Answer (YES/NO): NO